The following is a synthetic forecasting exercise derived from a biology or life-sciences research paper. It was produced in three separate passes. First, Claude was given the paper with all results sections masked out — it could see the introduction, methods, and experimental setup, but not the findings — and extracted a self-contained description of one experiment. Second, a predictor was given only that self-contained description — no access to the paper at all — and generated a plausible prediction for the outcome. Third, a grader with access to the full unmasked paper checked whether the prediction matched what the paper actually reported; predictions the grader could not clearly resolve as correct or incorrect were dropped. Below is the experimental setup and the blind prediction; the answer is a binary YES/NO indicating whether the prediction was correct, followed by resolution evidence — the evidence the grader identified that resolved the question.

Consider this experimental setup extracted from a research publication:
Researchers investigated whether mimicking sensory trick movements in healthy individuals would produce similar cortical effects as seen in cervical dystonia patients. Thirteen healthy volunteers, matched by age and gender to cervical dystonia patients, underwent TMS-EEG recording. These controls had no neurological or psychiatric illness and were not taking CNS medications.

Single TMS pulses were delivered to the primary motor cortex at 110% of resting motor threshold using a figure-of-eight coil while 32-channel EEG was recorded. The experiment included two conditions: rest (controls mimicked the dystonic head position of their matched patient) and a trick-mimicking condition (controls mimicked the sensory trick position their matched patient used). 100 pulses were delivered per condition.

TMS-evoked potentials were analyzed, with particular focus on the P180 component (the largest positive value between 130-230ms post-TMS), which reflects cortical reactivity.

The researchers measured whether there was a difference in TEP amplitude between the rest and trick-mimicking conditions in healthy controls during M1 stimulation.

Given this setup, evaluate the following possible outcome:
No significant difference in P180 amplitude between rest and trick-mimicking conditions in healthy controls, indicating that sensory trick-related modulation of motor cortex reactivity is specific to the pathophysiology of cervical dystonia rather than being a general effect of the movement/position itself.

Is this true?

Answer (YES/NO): YES